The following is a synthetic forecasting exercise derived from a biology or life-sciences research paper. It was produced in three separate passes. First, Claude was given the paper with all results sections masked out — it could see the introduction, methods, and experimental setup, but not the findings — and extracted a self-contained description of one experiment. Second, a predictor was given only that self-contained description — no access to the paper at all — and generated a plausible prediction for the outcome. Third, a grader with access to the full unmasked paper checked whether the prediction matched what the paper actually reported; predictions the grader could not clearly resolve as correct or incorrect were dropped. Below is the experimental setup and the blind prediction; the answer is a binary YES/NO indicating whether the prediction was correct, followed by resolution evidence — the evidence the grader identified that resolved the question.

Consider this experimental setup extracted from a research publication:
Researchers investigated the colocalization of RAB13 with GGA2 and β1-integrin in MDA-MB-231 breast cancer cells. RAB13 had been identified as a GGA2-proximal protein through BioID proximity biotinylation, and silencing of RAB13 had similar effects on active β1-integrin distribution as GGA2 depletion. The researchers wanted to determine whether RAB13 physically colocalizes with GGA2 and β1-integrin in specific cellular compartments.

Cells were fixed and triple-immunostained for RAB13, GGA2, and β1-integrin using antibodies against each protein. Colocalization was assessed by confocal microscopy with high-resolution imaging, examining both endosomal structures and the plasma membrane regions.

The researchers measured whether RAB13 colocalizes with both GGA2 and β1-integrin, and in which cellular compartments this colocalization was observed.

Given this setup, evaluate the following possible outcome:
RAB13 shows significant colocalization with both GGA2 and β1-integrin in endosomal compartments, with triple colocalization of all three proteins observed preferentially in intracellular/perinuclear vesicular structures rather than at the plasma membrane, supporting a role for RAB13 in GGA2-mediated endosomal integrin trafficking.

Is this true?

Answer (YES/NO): NO